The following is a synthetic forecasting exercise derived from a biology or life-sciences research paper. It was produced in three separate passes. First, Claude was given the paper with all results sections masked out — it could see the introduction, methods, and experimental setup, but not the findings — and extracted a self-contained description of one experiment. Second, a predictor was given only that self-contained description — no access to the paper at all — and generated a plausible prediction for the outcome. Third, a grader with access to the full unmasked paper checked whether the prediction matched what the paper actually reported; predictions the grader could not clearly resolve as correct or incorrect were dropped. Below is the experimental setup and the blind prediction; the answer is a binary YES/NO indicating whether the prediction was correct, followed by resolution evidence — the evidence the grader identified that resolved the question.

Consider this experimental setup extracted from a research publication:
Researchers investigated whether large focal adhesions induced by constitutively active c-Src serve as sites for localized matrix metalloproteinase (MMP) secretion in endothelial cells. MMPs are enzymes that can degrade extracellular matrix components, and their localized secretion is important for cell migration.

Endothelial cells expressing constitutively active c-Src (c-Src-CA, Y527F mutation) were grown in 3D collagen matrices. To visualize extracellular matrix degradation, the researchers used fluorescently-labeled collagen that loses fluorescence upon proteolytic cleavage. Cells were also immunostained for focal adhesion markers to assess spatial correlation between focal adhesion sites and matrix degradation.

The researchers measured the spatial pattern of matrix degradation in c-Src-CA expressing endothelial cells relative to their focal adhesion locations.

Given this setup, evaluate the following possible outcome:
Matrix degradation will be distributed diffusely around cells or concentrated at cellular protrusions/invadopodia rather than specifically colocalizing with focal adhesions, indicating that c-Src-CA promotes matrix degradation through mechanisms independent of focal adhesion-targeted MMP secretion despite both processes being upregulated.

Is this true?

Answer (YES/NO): NO